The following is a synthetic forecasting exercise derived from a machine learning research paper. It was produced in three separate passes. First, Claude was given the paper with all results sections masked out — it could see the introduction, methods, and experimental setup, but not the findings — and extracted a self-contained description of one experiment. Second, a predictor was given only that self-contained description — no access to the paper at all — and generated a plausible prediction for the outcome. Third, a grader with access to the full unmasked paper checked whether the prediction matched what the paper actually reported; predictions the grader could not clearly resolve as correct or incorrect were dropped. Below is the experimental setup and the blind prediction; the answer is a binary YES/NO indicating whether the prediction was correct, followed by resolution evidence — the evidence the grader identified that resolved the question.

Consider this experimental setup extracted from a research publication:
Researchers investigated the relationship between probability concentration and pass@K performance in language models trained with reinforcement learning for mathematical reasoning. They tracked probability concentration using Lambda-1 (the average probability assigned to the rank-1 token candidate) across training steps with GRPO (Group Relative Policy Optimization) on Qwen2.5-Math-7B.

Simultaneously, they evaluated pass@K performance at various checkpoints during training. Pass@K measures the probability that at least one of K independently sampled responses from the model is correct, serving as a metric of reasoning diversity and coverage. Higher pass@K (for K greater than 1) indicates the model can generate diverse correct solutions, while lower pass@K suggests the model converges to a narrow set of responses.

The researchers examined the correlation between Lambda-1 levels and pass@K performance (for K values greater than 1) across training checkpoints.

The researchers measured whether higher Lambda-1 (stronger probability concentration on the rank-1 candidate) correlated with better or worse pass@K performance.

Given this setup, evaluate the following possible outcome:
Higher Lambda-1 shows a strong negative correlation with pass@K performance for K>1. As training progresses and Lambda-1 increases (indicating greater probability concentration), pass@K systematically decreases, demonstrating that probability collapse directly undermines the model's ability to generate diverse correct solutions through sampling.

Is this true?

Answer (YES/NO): YES